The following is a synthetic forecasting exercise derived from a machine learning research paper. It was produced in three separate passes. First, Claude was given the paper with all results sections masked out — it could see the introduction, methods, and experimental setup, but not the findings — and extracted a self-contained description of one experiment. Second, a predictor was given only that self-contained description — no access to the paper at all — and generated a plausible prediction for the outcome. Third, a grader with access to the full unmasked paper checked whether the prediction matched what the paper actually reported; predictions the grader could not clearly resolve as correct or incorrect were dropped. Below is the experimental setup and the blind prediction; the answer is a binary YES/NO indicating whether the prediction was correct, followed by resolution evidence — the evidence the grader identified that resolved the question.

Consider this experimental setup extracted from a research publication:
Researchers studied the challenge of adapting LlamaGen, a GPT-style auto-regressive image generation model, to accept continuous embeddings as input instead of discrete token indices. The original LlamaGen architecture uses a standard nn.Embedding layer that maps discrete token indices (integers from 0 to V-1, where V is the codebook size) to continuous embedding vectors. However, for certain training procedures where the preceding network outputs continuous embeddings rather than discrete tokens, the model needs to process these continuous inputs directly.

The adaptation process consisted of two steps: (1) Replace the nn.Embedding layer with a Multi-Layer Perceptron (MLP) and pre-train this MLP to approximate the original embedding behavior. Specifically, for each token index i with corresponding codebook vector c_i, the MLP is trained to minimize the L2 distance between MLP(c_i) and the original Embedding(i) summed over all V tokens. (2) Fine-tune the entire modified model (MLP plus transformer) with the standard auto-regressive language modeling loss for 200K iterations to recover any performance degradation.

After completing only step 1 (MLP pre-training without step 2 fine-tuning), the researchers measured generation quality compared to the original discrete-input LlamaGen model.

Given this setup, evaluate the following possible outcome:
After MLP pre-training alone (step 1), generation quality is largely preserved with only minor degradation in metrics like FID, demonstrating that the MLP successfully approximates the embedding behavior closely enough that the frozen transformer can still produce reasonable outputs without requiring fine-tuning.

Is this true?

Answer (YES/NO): NO